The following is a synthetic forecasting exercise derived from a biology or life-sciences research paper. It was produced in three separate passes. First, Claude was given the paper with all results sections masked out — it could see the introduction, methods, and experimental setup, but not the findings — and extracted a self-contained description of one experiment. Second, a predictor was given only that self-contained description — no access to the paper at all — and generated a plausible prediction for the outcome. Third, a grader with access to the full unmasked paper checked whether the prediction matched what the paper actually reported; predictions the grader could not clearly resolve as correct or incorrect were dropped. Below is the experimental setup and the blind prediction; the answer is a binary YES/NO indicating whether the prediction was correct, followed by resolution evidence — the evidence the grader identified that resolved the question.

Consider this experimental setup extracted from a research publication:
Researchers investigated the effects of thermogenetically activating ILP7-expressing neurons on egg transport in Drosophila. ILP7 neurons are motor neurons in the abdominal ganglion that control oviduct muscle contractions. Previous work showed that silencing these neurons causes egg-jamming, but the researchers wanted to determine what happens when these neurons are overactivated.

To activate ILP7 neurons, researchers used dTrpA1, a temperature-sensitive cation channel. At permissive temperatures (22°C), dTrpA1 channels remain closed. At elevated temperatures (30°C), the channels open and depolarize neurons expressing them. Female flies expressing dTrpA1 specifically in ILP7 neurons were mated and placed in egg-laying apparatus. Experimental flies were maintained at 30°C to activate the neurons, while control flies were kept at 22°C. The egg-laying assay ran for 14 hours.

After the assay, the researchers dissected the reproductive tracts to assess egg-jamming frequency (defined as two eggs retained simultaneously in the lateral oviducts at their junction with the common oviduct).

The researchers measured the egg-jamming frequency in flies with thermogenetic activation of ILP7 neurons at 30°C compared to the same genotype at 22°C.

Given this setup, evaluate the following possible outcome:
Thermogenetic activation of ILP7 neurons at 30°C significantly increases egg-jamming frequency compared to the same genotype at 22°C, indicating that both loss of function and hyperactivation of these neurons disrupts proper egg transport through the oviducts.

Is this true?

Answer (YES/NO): YES